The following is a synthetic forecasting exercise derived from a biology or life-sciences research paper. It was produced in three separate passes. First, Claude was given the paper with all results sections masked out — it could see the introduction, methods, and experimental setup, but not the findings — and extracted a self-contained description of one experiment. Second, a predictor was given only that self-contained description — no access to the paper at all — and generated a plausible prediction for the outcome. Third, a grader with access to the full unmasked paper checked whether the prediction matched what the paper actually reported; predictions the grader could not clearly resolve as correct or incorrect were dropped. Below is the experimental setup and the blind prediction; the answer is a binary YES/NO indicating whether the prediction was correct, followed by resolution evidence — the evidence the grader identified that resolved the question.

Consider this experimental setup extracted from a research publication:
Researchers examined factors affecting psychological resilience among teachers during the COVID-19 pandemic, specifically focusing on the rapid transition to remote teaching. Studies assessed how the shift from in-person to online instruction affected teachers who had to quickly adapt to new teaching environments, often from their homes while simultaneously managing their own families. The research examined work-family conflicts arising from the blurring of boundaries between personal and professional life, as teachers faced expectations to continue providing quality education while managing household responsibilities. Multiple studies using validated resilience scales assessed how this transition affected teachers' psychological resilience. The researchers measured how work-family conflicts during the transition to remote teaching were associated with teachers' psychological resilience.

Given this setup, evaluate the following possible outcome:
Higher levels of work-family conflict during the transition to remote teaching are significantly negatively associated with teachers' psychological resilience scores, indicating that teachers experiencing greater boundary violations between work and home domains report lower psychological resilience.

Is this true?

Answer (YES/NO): YES